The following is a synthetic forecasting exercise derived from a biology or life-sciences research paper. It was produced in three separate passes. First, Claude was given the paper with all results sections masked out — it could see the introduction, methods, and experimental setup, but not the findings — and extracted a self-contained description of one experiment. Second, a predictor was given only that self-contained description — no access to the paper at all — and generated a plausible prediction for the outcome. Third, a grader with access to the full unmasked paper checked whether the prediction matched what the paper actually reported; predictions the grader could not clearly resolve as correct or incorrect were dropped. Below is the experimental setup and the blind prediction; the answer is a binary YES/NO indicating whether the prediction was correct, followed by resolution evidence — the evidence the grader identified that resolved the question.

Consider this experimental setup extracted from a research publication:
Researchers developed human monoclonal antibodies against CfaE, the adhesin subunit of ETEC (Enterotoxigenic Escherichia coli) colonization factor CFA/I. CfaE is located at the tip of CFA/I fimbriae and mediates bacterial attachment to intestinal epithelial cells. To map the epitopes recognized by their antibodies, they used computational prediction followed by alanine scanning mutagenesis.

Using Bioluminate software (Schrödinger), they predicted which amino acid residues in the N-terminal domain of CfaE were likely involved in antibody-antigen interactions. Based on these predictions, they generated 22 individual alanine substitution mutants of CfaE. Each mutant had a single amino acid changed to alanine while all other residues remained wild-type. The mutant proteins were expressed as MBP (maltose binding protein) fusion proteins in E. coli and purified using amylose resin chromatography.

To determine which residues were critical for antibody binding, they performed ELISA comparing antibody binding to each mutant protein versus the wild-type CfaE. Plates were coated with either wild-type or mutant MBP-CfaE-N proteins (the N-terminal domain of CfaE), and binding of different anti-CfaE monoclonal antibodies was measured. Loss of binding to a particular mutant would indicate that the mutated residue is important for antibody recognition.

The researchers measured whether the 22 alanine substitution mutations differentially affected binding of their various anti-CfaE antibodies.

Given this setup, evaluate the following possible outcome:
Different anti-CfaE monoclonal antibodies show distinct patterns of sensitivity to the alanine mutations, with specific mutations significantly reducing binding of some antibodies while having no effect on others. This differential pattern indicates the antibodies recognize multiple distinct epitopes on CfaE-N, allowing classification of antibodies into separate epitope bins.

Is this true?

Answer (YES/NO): NO